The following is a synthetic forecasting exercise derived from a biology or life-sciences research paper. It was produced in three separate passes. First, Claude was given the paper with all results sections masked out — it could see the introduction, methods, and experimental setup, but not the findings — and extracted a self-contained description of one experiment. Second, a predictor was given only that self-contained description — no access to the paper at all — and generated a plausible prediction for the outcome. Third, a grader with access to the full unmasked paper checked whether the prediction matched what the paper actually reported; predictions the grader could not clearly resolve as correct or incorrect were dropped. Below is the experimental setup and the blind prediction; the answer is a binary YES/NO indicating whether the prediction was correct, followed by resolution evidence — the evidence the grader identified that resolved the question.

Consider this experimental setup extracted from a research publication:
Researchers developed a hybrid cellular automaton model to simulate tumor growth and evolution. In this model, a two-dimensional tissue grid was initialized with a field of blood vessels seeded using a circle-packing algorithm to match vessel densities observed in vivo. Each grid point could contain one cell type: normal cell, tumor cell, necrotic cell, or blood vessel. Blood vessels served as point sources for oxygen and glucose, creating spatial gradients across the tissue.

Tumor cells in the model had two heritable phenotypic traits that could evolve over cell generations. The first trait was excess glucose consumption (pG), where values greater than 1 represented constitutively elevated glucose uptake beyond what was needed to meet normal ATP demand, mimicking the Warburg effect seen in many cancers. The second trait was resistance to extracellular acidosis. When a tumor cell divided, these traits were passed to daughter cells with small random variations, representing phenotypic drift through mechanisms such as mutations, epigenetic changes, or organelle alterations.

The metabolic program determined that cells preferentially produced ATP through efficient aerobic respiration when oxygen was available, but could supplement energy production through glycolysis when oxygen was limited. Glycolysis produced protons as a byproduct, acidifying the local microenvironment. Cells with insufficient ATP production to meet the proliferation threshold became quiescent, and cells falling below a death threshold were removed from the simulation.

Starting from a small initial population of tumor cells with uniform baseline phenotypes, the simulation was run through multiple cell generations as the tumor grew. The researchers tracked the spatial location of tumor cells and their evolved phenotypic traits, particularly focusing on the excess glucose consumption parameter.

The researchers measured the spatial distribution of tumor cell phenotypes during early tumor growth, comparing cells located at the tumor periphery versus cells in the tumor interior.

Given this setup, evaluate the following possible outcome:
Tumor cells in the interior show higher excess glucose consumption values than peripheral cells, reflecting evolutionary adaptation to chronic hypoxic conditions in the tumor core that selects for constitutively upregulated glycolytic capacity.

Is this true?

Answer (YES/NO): YES